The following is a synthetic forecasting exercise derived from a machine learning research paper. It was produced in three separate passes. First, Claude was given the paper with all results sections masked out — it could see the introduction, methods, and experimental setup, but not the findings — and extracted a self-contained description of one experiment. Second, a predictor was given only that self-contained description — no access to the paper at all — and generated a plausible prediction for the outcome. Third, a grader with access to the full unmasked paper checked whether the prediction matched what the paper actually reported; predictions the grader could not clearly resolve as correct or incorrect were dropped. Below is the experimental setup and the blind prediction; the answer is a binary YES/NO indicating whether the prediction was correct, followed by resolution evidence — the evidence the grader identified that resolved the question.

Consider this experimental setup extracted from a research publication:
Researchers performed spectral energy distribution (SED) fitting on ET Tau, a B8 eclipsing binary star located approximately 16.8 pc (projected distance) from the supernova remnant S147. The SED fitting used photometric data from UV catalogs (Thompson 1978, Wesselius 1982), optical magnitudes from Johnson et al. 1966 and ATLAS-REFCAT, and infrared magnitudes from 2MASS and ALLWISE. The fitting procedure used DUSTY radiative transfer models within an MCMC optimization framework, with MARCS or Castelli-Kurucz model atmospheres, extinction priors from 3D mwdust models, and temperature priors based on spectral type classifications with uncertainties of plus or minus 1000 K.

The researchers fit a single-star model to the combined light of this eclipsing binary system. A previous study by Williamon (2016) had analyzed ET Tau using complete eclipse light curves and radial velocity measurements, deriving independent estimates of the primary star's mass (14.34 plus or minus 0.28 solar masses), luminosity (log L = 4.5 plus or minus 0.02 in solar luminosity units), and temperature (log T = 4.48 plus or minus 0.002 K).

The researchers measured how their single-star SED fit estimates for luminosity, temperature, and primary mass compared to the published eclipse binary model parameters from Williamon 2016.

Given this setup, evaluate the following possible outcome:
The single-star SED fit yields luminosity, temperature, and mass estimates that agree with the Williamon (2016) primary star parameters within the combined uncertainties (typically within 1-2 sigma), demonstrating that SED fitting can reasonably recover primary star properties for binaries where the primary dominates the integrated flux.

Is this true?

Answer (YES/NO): YES